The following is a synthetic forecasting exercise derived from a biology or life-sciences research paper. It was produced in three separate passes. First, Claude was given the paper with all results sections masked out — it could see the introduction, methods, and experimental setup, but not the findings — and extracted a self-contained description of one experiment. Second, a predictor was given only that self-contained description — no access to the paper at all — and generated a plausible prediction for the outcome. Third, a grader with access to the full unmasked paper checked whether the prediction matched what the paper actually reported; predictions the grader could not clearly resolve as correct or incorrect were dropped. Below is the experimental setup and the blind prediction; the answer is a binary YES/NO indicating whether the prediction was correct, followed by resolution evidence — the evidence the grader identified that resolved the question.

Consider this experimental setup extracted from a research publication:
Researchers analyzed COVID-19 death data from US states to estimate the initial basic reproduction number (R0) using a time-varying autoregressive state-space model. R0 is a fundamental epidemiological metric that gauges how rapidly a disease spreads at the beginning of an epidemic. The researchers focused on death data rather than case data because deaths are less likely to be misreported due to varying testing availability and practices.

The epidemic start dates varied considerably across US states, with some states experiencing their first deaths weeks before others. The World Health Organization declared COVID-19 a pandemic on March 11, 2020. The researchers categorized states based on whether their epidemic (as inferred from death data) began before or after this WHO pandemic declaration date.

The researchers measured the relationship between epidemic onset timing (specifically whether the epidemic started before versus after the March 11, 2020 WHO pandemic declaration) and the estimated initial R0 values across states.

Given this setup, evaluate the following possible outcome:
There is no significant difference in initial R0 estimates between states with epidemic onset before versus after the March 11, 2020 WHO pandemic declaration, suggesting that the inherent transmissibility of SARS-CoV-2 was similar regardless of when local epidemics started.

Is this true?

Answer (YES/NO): NO